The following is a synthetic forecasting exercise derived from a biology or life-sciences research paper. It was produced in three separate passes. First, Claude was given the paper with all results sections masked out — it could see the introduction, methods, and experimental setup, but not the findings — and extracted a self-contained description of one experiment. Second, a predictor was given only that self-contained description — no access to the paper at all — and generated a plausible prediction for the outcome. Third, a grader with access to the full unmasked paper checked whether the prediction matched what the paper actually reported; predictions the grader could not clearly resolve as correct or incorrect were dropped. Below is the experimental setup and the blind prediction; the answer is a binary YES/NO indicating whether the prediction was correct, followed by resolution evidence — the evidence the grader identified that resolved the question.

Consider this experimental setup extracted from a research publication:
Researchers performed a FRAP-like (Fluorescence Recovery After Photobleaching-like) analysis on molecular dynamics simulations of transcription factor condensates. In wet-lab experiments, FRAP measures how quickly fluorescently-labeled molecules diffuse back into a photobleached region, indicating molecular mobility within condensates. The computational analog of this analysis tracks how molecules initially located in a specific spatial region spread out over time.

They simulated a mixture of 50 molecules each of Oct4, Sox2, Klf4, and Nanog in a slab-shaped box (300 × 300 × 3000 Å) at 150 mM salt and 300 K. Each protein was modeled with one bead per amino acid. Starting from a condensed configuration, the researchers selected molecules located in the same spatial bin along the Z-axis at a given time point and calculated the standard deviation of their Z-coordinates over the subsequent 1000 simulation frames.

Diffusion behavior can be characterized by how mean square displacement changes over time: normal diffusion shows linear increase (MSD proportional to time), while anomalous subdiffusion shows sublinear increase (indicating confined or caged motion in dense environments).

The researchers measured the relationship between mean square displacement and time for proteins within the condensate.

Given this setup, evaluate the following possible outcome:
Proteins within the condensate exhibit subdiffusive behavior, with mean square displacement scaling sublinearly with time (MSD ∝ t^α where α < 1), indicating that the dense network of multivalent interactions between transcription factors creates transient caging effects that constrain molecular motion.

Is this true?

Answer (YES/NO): NO